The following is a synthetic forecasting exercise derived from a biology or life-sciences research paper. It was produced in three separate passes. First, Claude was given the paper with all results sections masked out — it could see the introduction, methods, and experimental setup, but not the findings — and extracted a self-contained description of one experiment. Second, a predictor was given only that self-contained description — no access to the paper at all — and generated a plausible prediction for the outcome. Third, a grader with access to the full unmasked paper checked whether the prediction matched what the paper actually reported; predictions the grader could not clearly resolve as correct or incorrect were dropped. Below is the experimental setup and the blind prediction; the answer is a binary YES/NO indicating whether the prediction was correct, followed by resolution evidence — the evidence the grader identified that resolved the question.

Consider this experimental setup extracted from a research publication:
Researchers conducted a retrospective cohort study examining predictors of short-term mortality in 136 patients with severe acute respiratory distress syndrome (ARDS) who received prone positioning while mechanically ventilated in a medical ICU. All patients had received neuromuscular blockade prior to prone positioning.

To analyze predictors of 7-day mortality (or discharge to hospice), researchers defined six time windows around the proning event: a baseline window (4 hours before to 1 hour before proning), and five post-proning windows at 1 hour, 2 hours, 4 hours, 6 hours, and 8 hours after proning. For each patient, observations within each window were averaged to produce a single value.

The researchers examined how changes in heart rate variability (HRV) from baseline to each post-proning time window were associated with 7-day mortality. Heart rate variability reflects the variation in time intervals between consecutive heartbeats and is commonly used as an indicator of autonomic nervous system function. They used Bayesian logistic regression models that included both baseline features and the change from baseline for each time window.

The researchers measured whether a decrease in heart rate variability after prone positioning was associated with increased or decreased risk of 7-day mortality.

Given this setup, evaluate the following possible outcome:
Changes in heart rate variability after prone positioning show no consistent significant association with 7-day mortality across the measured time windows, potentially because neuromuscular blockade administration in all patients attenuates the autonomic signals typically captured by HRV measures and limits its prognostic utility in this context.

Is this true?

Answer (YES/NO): NO